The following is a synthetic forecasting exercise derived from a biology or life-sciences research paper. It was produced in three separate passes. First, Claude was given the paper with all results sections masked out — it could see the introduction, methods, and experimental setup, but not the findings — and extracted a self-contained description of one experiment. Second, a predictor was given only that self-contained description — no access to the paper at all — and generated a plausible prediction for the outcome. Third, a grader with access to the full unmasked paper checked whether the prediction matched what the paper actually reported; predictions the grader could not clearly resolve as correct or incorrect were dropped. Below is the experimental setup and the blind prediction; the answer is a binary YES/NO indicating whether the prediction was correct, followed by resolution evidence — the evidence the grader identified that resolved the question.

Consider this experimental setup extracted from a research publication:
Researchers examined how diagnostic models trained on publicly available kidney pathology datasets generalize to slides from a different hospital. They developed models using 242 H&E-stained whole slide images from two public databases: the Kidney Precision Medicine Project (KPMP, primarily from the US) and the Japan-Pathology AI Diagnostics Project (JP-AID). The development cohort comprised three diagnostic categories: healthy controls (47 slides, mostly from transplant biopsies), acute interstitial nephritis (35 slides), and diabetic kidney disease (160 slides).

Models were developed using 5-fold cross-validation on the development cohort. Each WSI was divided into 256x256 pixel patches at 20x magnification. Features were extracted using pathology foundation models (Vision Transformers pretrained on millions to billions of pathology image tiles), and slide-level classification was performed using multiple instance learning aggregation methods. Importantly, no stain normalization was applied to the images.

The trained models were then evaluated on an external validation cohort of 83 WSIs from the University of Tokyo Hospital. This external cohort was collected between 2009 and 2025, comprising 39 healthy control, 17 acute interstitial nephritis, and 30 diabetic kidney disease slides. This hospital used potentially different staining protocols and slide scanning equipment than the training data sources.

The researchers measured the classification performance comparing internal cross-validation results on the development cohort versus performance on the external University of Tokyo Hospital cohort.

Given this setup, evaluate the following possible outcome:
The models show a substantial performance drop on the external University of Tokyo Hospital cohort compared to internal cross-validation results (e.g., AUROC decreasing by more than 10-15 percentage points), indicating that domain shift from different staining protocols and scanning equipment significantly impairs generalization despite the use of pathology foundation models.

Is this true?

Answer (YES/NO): NO